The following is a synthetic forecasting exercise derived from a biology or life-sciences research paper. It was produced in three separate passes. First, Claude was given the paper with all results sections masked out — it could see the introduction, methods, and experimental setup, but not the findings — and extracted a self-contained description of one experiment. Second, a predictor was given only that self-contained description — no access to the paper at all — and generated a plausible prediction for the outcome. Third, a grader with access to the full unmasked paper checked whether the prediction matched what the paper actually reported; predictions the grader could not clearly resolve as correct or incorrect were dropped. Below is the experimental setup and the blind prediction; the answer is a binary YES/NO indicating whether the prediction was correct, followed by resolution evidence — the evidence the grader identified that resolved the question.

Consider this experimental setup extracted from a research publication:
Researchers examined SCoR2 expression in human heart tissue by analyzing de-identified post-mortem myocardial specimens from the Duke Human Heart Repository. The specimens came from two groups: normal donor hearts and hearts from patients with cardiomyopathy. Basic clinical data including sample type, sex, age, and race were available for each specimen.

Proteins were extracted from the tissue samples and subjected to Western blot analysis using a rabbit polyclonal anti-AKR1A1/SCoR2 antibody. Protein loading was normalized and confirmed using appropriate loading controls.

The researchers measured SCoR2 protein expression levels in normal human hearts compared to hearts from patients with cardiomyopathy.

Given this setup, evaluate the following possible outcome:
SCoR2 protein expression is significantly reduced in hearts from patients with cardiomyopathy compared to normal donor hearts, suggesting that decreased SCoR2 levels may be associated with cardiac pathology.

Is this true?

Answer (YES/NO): NO